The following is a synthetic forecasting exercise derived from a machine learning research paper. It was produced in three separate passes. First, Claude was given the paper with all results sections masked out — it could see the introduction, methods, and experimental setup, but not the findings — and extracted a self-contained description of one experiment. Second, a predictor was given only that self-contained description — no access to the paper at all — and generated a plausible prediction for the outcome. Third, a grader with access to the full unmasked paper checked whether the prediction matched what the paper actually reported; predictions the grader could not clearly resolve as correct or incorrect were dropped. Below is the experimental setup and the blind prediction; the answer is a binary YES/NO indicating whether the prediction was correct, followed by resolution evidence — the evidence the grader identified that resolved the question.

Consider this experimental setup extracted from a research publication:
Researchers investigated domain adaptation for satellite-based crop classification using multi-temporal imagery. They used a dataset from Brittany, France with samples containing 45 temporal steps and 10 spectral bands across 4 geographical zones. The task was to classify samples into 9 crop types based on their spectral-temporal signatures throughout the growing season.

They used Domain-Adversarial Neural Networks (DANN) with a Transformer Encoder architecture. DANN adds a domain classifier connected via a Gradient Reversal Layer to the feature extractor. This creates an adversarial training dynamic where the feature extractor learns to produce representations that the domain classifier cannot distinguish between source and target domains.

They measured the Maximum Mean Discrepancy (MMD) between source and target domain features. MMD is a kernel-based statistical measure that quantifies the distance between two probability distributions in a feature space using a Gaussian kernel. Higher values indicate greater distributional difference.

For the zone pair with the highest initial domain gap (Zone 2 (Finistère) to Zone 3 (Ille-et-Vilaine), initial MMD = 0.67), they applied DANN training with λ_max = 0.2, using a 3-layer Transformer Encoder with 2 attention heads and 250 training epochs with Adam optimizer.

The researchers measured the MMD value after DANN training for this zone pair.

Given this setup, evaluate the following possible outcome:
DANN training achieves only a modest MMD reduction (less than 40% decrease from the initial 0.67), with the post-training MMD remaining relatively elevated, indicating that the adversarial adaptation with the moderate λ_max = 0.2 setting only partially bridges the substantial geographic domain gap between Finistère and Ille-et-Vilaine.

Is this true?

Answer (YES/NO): NO